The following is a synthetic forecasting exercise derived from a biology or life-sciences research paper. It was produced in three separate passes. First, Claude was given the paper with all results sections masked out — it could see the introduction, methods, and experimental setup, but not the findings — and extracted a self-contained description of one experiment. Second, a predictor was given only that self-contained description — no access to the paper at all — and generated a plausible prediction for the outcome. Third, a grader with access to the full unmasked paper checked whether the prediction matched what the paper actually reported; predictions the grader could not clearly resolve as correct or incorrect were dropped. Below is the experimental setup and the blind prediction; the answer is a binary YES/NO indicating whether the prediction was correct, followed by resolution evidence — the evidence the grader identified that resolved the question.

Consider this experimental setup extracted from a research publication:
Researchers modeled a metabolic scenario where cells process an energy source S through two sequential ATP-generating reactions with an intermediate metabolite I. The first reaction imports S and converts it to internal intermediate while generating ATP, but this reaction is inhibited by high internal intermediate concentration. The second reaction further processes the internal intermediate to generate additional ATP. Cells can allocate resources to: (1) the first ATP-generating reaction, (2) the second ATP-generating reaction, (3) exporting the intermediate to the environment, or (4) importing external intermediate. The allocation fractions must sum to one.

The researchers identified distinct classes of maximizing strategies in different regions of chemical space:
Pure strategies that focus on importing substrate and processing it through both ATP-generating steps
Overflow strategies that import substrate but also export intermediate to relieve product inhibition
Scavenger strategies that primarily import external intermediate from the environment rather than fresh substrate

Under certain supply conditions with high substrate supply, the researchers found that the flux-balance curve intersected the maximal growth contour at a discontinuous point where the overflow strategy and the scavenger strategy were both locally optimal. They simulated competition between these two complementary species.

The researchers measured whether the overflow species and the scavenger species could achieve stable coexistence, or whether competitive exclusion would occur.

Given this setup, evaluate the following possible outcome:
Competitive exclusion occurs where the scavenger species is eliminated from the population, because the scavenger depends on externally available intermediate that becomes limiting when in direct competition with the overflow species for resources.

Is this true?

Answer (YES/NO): NO